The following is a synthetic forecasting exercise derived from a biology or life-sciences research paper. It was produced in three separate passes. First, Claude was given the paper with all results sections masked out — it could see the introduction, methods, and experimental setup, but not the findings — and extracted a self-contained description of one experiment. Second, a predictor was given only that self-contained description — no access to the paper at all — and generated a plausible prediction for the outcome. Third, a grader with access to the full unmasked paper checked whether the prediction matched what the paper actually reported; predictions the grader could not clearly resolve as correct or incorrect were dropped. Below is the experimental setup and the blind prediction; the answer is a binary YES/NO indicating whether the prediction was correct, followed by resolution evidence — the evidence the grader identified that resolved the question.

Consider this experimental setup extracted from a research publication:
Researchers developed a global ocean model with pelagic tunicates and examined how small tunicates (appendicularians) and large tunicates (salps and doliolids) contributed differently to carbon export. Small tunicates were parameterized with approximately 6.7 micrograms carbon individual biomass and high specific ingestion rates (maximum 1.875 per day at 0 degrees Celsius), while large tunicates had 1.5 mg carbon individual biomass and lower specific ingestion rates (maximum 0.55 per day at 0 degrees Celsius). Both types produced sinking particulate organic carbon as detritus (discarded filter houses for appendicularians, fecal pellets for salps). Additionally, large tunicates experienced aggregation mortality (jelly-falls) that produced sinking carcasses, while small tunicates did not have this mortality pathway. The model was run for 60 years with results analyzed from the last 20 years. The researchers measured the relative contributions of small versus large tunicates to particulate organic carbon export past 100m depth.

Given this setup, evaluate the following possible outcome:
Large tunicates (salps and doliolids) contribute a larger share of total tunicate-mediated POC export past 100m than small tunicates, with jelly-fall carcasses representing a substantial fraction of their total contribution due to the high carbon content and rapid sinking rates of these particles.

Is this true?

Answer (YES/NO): YES